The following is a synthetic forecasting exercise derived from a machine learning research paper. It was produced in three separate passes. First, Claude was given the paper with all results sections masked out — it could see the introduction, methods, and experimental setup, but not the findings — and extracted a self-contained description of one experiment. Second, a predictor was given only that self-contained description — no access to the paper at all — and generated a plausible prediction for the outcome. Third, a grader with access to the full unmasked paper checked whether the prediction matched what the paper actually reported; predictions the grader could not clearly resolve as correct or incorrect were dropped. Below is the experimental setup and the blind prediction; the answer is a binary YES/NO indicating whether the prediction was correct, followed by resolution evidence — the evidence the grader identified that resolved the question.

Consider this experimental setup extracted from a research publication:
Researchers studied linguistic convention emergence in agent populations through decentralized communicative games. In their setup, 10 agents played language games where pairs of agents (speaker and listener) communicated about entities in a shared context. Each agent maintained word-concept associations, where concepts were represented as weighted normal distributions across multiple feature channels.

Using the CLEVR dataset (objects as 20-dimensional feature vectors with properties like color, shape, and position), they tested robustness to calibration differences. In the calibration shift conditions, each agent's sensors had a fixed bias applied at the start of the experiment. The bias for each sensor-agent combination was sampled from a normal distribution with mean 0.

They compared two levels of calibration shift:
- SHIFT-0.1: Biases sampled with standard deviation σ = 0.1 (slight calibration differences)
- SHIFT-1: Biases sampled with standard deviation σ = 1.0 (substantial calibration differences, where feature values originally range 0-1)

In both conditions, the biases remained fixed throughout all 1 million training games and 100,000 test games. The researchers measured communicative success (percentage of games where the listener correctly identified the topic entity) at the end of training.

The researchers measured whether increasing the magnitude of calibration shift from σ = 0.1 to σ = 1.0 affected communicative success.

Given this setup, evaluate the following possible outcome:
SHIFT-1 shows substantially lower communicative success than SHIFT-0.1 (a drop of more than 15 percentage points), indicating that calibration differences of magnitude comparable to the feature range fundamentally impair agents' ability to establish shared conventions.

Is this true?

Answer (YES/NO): NO